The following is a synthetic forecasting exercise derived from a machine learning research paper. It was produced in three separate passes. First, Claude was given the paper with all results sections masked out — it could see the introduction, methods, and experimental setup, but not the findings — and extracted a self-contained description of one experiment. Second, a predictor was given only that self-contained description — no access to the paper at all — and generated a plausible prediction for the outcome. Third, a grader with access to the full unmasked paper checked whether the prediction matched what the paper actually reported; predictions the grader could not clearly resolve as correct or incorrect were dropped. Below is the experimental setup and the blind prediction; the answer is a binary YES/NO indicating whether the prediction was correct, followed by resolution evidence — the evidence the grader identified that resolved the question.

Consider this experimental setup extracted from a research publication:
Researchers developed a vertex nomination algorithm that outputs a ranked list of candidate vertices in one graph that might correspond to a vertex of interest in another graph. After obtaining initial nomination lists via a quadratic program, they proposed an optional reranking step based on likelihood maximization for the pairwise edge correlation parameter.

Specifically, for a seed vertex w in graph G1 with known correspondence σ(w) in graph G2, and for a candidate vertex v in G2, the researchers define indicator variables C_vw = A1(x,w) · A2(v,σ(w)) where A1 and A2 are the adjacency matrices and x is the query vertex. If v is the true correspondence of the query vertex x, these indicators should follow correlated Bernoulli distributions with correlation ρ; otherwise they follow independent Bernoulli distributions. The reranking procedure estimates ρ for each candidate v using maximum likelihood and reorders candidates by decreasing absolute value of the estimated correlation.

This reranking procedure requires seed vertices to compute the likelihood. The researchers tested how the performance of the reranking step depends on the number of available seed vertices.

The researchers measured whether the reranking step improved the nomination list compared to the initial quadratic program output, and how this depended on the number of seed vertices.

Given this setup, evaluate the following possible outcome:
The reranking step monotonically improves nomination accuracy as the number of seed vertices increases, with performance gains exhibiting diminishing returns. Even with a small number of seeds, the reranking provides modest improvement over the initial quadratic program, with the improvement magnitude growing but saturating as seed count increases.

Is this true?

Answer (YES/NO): NO